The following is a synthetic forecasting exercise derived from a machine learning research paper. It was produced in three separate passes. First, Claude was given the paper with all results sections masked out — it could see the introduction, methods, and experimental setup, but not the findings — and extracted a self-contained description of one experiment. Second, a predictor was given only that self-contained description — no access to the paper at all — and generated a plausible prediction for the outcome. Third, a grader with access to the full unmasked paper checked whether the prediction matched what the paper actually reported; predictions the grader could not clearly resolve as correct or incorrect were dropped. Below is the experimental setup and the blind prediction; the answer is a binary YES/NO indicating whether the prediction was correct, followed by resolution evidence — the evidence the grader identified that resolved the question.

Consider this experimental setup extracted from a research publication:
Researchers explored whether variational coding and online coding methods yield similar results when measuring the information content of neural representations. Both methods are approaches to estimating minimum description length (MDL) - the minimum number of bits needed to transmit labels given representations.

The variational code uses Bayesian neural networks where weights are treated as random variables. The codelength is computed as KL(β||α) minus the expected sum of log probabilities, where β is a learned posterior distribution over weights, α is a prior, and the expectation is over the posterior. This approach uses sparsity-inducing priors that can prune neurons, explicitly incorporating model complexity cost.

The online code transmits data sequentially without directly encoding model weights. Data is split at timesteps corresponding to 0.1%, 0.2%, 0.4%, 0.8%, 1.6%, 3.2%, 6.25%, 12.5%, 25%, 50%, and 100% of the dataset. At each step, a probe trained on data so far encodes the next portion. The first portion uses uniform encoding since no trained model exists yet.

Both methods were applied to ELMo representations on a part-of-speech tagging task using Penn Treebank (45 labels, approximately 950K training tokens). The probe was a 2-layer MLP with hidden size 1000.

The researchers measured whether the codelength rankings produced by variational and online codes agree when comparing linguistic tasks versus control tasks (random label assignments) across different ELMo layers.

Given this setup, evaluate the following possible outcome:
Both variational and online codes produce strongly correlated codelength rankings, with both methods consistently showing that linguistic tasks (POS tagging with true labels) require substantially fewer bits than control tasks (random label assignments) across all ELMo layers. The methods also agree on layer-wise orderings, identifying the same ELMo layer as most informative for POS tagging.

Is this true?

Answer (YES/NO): YES